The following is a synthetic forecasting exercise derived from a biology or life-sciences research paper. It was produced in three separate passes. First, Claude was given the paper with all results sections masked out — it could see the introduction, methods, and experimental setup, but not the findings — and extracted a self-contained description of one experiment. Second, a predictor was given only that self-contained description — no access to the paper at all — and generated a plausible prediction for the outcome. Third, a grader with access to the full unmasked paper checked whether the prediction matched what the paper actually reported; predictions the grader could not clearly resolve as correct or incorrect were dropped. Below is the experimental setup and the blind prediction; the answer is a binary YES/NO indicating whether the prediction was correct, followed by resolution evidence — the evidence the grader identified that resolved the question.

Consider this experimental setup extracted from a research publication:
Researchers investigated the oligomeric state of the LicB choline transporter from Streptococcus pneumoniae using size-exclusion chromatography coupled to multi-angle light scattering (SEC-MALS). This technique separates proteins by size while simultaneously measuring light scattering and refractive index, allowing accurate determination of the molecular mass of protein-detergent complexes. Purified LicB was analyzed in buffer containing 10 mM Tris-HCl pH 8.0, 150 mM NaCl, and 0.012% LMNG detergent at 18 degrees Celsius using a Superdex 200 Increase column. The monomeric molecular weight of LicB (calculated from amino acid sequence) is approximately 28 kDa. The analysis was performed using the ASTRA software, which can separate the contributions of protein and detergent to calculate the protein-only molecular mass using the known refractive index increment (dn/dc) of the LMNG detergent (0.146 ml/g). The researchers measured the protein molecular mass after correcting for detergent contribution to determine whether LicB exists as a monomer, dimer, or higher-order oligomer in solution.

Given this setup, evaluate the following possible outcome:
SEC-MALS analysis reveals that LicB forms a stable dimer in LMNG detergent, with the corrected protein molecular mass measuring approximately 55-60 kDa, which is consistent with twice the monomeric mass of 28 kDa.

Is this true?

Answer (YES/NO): NO